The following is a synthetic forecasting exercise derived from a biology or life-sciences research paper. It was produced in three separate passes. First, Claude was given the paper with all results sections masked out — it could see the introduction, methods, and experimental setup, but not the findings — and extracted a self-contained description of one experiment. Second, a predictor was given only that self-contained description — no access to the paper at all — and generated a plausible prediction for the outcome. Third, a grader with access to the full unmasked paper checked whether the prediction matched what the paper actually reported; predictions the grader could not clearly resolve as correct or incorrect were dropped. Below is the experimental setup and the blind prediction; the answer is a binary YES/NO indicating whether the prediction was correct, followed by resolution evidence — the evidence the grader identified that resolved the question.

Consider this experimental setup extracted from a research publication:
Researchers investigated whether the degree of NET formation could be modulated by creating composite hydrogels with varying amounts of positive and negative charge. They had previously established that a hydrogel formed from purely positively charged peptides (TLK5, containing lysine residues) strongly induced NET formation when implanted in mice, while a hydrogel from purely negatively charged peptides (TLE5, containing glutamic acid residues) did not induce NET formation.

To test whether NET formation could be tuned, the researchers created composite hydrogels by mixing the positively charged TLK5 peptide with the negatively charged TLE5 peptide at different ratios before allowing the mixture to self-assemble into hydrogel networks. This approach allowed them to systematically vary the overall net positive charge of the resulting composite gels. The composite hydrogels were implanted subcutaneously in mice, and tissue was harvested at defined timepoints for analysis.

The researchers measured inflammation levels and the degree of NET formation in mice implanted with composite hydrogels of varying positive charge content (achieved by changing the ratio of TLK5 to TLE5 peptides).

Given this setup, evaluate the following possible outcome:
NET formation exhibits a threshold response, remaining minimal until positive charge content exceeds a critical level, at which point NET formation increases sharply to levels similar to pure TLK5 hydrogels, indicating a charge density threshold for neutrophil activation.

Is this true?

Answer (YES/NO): NO